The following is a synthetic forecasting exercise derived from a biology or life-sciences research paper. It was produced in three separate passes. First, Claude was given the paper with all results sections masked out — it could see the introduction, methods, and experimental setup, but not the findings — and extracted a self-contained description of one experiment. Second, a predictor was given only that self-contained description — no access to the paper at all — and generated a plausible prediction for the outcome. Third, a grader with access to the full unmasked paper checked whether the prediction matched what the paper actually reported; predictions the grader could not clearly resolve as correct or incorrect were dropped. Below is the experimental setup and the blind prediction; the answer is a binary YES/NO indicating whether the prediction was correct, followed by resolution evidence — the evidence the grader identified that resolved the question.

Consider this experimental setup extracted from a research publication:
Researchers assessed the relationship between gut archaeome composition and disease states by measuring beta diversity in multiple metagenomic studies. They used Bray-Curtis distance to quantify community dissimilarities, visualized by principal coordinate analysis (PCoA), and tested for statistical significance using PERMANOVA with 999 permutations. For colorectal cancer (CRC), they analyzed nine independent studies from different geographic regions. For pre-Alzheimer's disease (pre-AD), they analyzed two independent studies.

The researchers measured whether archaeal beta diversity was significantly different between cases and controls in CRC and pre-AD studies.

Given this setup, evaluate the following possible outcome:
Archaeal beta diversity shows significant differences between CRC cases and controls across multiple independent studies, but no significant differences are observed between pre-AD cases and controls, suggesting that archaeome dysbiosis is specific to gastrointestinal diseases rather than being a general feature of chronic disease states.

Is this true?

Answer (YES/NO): NO